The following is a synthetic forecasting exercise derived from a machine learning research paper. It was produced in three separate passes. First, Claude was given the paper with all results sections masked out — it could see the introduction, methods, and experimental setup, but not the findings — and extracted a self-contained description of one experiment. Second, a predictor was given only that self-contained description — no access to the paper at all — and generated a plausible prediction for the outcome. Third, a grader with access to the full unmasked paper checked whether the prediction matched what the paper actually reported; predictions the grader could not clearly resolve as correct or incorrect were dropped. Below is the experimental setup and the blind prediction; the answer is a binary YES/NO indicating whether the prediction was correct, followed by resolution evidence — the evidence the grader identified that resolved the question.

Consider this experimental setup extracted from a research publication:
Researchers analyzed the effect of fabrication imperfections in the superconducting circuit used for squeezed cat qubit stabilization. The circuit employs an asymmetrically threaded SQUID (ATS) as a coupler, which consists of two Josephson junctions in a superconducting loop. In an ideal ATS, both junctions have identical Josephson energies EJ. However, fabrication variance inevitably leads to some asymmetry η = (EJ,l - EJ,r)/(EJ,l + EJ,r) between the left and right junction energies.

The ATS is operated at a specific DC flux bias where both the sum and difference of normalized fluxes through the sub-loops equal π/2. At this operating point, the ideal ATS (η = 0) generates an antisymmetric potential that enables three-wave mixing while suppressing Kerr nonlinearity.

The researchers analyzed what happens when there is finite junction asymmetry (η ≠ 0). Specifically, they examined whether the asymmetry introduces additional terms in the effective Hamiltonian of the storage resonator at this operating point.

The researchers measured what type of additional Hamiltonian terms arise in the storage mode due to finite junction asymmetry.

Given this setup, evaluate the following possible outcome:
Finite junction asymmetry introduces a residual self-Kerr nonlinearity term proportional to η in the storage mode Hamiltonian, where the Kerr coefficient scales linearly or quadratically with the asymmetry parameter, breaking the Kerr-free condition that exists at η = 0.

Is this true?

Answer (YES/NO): YES